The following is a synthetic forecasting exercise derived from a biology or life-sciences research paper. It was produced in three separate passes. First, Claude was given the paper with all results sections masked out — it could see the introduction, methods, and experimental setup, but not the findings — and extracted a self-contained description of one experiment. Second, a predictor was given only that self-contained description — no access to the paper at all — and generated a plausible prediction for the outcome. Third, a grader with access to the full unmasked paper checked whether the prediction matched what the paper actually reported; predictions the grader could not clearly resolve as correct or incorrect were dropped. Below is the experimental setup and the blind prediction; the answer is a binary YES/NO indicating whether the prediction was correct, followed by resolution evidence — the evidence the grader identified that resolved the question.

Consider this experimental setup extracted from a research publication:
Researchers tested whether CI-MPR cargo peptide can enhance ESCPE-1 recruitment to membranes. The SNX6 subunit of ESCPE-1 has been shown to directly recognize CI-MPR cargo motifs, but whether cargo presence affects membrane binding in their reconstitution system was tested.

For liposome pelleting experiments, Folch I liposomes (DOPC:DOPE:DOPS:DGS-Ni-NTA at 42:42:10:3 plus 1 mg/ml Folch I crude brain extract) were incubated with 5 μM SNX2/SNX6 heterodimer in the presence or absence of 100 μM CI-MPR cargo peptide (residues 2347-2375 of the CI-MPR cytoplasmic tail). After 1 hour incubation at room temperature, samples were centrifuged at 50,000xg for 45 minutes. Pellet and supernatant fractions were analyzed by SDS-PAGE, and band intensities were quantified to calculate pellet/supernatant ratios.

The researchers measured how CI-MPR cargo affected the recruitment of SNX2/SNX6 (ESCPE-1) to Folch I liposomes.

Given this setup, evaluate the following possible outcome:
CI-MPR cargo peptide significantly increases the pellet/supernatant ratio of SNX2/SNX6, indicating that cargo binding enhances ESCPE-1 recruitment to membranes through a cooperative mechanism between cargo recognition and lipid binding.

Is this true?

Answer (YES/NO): YES